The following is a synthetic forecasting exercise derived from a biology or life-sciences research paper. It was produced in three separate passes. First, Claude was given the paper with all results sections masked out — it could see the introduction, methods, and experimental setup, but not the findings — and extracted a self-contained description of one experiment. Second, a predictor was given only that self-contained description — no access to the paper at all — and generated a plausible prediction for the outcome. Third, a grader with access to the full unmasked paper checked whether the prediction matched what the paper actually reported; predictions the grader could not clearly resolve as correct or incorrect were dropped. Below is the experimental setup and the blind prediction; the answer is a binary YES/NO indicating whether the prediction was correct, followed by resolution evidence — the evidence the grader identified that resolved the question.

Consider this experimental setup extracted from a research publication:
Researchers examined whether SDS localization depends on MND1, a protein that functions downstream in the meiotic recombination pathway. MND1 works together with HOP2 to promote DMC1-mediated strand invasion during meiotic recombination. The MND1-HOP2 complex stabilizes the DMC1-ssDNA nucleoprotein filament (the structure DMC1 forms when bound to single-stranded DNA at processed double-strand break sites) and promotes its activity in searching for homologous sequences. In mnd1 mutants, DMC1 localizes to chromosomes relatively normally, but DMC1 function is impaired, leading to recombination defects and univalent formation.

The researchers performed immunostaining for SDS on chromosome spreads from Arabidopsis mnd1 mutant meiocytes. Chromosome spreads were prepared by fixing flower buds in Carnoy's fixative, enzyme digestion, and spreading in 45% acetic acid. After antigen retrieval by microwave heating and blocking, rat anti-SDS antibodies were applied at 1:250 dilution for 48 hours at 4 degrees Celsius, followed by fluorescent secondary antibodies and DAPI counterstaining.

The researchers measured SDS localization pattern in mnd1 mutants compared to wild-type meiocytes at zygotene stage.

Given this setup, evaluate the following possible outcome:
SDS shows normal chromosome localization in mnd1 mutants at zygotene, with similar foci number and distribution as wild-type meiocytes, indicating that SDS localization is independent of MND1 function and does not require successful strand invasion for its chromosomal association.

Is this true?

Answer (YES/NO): YES